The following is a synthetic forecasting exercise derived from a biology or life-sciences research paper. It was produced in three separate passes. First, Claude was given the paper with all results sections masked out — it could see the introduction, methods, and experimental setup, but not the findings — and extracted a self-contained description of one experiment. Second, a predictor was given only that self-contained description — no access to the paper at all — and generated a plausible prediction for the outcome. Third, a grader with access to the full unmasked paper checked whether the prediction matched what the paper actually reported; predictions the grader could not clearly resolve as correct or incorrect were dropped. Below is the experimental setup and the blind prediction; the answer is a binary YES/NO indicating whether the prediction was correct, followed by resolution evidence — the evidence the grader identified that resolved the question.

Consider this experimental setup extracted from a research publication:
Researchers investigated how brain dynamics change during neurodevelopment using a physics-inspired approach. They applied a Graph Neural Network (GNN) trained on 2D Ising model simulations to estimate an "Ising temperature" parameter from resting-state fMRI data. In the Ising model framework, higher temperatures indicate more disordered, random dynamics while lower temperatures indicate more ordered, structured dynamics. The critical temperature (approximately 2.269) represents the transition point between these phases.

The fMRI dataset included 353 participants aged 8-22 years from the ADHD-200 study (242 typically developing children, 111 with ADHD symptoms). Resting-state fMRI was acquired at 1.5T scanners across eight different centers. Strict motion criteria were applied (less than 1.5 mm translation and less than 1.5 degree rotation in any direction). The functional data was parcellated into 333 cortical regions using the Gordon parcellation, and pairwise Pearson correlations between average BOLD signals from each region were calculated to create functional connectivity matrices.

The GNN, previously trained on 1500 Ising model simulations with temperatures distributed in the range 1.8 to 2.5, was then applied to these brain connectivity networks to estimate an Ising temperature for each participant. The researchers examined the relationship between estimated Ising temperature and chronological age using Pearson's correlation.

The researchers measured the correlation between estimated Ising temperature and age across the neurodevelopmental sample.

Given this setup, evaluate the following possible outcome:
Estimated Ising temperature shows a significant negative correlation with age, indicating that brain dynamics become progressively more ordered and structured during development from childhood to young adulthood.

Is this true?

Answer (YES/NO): YES